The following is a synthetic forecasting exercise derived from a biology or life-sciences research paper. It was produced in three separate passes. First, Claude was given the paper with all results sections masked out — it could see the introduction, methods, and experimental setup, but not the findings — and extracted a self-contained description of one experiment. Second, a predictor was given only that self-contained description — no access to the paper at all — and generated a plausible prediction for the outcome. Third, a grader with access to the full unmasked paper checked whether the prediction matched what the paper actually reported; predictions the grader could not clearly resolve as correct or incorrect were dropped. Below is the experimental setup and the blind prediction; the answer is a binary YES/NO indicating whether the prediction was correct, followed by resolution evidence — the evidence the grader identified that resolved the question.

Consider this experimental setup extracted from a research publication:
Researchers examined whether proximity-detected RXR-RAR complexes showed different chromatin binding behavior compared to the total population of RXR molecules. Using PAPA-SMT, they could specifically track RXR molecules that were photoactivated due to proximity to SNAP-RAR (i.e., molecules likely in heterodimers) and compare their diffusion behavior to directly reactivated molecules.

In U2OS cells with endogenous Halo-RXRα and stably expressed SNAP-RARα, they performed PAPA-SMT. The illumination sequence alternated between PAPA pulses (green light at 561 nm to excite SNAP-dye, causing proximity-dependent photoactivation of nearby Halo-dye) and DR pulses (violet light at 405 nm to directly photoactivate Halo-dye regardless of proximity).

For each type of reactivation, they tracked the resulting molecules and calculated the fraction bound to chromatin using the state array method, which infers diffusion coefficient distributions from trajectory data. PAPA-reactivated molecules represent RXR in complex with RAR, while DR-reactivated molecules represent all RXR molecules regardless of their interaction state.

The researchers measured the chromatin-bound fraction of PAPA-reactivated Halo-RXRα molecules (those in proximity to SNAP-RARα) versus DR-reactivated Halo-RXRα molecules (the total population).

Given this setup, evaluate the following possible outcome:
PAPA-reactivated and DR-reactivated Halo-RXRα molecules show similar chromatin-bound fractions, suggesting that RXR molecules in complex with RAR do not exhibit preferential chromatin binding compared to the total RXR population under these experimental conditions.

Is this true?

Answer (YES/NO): NO